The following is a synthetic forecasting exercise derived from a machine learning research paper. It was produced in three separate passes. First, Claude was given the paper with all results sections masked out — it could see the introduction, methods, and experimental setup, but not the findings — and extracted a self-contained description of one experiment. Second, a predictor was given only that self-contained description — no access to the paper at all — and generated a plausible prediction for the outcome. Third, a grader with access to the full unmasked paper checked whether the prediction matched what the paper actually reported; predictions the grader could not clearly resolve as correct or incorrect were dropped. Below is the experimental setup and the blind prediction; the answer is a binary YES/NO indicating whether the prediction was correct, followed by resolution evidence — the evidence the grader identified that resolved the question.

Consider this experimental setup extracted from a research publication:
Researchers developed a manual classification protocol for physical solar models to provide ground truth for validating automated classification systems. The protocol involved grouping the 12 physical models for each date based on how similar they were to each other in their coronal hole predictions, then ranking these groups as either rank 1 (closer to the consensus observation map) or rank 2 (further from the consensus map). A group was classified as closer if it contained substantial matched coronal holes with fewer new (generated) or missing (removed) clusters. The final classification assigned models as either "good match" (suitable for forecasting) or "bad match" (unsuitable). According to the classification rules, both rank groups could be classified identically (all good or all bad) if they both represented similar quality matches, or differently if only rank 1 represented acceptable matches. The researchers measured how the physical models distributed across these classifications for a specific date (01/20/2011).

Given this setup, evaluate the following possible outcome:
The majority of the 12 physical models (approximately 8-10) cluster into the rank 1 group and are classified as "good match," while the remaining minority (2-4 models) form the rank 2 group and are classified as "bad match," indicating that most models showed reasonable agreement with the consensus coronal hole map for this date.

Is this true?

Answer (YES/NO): NO